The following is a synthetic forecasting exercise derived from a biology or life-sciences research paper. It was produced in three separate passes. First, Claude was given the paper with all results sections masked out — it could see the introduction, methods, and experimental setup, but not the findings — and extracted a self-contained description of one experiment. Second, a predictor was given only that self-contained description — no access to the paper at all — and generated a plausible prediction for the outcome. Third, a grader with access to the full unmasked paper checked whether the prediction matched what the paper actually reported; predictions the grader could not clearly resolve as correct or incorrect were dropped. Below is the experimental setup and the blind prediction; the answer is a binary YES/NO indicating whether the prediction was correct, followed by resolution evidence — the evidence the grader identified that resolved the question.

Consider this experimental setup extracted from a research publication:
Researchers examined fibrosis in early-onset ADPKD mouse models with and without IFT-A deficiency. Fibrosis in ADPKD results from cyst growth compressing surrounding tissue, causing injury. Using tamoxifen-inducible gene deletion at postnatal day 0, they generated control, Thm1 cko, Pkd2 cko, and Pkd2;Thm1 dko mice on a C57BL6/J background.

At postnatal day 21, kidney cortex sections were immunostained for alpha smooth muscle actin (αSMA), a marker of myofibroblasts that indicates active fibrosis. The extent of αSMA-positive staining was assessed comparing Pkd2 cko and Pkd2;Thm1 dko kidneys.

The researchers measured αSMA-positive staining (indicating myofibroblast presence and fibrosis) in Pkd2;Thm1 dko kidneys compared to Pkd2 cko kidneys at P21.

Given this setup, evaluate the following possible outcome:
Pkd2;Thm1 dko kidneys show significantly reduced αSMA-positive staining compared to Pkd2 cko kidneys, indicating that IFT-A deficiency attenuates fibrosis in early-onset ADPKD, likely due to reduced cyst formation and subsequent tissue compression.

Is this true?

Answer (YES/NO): NO